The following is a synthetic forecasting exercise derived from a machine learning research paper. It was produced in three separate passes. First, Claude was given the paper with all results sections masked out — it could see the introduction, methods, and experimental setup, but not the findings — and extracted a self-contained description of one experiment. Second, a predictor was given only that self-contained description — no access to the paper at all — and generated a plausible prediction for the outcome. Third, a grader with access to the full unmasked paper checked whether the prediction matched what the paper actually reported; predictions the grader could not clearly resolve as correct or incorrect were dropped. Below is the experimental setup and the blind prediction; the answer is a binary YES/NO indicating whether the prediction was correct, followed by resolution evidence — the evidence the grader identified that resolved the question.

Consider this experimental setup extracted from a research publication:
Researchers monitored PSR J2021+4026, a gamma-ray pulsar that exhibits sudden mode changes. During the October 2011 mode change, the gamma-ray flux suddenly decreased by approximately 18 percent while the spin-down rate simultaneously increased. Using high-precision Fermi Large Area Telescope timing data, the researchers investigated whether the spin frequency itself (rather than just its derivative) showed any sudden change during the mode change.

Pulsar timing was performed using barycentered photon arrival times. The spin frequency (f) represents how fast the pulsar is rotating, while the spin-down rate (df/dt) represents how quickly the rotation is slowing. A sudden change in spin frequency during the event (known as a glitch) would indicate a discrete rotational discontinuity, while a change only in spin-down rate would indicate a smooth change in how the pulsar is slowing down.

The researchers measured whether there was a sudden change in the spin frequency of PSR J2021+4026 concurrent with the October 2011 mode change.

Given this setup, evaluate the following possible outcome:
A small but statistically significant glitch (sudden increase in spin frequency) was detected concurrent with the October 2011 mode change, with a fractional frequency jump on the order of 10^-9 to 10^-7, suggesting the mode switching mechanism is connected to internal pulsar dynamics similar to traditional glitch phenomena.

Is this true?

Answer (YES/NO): NO